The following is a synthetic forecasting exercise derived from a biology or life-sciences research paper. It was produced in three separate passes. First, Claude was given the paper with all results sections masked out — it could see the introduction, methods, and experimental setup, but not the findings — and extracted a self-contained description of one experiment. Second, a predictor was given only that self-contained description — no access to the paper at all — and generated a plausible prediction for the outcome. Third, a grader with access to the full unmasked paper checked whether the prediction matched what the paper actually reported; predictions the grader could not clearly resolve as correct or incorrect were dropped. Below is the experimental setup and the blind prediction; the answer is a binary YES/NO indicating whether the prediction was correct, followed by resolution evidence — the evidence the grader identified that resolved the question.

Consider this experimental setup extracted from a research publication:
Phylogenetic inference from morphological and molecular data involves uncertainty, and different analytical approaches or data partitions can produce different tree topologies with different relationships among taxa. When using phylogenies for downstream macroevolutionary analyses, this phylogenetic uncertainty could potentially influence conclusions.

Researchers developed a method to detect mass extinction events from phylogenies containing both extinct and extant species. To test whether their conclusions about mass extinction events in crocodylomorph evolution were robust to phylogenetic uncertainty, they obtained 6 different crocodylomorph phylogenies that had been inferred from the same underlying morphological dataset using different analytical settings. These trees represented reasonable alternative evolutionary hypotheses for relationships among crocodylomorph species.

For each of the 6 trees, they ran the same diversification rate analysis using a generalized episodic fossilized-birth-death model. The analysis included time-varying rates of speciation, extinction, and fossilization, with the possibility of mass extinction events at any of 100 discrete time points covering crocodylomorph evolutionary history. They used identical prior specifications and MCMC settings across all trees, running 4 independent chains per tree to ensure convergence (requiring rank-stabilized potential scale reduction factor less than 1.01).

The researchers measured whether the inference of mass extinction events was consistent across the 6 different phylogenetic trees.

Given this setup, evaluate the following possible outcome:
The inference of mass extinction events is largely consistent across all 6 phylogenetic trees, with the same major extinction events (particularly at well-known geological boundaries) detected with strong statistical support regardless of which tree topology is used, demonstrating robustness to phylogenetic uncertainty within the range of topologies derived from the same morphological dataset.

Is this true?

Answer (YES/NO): YES